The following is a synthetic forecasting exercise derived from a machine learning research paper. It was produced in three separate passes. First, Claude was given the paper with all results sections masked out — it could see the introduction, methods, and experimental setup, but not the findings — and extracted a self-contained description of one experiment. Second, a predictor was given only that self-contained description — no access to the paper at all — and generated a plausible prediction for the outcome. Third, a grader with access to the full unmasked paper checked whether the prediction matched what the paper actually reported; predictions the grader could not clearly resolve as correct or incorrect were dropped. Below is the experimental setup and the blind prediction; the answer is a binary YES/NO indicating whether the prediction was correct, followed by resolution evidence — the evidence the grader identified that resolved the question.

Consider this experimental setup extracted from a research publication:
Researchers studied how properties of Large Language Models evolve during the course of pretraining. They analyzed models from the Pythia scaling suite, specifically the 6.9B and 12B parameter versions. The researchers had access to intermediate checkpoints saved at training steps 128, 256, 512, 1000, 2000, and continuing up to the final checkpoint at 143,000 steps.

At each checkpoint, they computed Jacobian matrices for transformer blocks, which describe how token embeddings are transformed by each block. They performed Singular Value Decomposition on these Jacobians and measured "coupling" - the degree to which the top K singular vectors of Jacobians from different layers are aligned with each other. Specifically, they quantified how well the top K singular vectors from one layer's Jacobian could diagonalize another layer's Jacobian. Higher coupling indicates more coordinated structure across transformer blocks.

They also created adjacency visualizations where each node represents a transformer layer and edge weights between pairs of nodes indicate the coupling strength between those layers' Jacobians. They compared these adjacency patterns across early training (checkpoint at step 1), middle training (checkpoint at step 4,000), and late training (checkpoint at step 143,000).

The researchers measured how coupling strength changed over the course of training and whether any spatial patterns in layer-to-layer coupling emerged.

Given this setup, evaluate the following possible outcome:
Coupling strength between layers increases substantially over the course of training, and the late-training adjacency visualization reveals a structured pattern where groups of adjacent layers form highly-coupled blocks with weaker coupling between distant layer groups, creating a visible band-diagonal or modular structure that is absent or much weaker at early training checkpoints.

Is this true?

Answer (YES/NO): YES